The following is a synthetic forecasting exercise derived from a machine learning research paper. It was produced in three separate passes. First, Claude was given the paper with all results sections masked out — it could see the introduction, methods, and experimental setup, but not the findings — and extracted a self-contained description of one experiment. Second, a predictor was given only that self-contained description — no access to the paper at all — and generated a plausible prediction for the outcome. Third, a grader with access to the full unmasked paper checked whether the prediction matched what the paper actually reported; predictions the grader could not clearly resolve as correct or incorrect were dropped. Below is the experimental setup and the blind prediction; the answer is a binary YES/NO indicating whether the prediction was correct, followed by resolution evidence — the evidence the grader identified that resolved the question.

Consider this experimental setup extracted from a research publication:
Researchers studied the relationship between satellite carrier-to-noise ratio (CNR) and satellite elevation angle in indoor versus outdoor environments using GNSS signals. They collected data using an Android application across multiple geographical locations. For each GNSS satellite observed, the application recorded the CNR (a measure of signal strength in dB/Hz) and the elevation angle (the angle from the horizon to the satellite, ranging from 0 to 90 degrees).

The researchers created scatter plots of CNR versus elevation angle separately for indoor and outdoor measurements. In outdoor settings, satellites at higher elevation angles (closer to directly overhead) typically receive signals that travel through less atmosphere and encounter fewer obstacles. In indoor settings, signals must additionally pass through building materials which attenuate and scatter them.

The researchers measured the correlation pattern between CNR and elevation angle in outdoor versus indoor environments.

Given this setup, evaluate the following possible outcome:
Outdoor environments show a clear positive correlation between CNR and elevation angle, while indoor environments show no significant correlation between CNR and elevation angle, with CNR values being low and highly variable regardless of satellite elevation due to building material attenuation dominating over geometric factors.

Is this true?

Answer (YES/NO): NO